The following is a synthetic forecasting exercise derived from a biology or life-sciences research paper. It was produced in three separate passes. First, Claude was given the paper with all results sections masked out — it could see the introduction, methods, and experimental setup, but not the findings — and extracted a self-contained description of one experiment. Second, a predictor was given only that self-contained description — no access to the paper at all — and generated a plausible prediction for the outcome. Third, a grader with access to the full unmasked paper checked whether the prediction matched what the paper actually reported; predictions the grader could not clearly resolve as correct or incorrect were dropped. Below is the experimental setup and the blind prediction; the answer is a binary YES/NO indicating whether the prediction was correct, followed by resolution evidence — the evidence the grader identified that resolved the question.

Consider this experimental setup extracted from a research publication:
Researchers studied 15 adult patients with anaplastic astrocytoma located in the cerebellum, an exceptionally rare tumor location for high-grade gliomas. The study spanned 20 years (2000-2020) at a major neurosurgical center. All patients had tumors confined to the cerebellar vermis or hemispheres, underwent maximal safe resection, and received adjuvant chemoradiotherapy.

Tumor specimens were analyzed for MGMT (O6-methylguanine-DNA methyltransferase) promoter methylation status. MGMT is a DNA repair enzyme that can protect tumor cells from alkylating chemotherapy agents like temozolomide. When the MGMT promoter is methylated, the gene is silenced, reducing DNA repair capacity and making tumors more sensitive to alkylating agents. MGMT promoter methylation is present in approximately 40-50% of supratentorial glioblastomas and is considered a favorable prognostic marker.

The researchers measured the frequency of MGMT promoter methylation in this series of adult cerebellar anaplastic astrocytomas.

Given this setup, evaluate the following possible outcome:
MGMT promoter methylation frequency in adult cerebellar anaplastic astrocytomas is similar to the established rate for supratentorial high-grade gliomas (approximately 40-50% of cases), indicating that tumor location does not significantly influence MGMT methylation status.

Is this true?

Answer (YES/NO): NO